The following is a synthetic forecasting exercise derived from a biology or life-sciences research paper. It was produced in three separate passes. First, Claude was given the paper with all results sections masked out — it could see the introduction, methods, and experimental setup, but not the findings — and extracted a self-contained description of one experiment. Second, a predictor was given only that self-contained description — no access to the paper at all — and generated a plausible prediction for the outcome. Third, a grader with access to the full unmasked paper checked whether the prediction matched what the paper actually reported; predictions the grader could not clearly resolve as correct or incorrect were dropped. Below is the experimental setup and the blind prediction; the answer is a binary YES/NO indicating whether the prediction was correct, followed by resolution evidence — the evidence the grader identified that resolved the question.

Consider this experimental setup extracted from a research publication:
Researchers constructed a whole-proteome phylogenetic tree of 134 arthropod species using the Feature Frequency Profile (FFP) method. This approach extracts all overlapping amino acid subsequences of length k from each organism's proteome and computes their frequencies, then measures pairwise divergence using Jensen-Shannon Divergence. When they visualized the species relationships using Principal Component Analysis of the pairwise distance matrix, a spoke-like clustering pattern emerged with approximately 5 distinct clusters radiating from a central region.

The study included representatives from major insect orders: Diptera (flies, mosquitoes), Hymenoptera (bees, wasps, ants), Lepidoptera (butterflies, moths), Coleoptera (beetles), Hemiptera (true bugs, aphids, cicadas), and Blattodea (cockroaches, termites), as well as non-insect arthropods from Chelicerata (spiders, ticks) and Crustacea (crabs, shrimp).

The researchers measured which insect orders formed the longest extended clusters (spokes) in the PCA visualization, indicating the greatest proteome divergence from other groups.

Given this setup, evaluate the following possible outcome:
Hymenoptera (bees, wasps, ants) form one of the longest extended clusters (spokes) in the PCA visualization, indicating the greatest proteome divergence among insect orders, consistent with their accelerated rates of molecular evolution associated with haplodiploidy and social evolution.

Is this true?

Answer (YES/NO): YES